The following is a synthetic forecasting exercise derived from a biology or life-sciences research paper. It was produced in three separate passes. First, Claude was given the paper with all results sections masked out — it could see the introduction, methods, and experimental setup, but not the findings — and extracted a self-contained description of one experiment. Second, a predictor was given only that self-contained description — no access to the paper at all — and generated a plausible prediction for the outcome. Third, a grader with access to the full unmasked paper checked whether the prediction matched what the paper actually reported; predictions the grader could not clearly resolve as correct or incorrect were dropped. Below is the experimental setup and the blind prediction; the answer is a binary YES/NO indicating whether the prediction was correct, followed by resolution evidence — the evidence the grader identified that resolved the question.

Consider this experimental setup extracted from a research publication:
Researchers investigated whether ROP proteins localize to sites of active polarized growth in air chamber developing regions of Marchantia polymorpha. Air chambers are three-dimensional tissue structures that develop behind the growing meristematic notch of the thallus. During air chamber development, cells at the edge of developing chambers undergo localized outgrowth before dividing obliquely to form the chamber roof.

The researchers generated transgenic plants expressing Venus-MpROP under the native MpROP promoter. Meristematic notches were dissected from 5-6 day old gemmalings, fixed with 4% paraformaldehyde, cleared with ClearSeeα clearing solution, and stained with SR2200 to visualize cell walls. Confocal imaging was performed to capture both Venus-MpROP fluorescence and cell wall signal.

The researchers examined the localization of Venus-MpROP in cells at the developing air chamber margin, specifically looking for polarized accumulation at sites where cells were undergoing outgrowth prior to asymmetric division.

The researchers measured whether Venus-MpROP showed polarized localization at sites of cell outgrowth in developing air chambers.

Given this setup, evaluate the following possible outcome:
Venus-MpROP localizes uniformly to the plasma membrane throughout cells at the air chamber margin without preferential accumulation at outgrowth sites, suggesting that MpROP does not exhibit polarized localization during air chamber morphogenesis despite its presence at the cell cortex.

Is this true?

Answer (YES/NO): NO